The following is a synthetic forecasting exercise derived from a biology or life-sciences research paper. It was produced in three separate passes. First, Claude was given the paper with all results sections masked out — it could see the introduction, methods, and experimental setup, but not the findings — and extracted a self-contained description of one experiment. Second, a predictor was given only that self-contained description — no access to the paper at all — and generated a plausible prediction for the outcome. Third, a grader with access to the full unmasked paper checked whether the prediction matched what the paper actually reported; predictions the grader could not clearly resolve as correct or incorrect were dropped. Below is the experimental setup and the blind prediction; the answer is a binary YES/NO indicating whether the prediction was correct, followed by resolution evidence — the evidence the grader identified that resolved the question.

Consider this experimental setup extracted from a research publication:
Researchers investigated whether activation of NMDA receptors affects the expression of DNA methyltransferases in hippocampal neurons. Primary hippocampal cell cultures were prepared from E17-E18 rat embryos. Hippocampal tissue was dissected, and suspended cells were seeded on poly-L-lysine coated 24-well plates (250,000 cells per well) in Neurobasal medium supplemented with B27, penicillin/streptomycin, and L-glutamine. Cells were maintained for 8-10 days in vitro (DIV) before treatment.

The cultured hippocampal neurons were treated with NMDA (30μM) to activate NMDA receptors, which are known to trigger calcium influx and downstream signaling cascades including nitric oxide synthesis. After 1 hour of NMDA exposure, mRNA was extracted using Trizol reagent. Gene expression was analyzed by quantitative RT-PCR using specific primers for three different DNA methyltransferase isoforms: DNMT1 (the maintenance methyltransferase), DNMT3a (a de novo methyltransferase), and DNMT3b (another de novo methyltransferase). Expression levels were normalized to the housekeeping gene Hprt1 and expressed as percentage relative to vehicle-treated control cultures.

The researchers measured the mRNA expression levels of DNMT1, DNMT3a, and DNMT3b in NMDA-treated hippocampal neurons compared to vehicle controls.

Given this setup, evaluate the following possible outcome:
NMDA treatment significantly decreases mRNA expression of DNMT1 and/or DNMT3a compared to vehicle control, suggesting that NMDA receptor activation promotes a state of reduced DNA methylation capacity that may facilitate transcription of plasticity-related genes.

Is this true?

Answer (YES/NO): NO